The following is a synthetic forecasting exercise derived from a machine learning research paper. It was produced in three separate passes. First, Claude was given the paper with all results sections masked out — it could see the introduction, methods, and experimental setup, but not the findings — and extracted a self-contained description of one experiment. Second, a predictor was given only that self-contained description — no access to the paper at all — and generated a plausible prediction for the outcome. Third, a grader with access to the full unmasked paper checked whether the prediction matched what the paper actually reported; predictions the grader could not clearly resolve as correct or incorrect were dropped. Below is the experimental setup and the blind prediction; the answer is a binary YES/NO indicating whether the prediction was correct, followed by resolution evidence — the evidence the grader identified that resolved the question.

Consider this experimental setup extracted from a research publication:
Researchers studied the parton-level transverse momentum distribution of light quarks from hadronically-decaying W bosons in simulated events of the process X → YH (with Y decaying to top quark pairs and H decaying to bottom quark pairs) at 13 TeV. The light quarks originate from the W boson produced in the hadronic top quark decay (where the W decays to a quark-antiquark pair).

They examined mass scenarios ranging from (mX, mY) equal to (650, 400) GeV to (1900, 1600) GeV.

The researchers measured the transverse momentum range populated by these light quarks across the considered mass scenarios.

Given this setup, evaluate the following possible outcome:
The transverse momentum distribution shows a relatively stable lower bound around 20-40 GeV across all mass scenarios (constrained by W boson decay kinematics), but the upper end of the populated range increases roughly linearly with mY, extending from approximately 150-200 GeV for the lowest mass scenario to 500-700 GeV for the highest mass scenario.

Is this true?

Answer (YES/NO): NO